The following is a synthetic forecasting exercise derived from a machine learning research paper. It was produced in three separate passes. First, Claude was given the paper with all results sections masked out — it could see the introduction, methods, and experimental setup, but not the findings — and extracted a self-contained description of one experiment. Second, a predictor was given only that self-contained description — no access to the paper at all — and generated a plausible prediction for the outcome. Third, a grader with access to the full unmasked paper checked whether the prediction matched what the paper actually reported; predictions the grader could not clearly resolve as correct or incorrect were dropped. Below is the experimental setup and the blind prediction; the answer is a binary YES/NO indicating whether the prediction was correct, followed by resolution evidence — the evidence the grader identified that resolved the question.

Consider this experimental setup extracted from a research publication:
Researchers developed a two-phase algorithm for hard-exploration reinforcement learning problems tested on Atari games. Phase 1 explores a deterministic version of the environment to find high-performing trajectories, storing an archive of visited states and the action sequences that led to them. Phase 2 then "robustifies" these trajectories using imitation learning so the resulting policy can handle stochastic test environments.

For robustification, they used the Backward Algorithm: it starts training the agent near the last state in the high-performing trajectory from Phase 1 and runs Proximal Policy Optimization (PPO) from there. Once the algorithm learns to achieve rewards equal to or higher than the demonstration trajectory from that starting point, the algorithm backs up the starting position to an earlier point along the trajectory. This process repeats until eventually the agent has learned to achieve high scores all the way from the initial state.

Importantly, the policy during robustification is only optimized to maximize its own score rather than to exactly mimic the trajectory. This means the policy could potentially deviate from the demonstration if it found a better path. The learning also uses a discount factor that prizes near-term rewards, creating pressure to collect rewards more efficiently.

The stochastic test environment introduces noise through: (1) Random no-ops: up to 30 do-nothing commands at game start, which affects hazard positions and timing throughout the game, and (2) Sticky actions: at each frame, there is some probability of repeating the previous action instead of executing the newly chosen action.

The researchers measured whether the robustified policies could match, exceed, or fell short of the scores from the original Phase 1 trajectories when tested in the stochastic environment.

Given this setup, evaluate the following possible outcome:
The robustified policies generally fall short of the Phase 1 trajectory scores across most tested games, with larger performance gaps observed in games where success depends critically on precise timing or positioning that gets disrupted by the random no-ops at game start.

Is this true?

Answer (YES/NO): NO